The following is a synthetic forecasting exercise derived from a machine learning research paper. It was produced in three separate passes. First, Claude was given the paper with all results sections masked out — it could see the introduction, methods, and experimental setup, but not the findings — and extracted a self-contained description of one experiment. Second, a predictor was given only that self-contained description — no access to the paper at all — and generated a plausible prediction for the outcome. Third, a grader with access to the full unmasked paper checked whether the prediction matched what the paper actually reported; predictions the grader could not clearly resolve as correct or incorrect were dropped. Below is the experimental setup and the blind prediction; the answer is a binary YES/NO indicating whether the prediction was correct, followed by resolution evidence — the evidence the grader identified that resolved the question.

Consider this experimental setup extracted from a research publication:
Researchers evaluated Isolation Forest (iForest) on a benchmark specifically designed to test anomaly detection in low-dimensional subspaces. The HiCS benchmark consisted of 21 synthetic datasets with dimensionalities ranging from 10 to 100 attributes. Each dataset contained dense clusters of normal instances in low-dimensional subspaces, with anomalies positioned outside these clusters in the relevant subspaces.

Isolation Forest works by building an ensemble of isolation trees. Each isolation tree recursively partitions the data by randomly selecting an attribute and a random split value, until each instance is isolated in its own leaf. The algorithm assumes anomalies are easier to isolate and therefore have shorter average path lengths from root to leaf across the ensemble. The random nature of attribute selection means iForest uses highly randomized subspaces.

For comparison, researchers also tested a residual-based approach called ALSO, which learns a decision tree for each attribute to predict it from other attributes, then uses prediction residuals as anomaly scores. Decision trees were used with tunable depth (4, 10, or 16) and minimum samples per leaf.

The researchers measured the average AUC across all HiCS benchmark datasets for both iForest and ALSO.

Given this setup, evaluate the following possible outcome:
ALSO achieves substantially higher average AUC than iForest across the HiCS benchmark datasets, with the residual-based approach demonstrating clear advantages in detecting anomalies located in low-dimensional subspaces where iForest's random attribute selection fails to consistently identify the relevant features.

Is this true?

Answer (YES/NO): YES